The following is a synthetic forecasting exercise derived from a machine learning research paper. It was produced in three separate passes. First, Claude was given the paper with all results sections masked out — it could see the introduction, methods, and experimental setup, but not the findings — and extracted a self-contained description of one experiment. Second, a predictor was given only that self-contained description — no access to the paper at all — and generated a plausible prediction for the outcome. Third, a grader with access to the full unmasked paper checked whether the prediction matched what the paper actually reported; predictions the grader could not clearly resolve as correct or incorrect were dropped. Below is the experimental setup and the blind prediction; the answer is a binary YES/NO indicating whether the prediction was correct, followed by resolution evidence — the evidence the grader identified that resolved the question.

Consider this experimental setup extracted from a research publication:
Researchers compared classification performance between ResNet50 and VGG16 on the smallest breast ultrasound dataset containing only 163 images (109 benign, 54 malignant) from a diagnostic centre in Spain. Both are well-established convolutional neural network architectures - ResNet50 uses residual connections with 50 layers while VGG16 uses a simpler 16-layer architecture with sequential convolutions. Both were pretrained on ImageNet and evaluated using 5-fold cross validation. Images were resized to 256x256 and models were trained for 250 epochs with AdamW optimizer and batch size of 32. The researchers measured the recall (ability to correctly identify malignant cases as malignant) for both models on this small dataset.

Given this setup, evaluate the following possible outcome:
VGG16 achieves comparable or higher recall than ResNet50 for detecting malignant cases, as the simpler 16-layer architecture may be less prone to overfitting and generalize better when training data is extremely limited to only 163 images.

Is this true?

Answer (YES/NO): YES